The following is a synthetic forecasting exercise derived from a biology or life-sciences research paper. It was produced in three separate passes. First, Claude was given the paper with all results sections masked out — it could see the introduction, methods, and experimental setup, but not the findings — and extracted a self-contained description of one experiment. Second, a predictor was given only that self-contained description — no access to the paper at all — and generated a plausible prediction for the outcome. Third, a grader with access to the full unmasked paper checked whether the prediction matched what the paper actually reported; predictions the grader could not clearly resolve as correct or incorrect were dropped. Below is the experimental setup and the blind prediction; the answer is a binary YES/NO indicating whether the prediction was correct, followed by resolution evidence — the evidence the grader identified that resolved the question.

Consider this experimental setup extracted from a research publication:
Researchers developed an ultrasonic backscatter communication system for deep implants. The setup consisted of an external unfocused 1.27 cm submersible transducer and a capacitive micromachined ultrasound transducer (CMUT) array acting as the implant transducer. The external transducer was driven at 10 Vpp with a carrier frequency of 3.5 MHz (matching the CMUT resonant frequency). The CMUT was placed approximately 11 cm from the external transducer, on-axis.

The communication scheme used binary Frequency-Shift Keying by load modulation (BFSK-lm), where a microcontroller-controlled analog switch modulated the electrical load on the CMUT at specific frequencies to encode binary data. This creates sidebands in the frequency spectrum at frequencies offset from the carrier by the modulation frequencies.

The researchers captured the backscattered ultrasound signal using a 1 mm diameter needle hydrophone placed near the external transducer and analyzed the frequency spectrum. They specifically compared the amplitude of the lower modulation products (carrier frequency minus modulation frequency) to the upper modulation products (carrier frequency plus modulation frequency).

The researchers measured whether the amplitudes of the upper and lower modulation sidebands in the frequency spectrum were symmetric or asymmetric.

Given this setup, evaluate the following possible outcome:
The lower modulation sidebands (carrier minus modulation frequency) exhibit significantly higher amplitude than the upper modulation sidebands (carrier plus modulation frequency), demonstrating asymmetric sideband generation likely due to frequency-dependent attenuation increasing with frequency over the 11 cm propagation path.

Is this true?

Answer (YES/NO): NO